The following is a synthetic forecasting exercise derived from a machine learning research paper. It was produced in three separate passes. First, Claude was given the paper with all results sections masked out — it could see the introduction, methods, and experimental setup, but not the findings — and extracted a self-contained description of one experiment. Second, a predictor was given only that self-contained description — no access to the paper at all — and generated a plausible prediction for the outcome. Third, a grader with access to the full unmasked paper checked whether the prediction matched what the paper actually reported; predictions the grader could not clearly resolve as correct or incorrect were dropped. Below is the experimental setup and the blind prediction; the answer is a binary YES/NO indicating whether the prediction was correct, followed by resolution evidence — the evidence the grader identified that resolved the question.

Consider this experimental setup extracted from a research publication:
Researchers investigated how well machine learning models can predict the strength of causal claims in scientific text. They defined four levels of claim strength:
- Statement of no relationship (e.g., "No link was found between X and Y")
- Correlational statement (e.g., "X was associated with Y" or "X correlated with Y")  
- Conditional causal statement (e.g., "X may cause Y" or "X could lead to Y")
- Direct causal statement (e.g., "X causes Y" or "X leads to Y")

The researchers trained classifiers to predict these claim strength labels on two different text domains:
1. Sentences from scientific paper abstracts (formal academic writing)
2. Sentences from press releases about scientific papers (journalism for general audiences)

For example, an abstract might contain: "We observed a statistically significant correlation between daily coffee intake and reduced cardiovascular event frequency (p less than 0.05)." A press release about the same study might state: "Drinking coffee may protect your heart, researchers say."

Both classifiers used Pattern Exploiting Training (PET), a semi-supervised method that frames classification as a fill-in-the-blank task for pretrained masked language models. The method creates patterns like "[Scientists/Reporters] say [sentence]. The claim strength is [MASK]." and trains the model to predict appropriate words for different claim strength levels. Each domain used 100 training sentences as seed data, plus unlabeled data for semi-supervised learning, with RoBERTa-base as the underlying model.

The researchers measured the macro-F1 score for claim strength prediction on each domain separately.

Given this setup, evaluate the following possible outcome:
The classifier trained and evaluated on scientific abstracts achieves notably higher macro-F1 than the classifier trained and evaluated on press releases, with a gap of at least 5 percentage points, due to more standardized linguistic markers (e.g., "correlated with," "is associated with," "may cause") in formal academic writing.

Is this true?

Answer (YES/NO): NO